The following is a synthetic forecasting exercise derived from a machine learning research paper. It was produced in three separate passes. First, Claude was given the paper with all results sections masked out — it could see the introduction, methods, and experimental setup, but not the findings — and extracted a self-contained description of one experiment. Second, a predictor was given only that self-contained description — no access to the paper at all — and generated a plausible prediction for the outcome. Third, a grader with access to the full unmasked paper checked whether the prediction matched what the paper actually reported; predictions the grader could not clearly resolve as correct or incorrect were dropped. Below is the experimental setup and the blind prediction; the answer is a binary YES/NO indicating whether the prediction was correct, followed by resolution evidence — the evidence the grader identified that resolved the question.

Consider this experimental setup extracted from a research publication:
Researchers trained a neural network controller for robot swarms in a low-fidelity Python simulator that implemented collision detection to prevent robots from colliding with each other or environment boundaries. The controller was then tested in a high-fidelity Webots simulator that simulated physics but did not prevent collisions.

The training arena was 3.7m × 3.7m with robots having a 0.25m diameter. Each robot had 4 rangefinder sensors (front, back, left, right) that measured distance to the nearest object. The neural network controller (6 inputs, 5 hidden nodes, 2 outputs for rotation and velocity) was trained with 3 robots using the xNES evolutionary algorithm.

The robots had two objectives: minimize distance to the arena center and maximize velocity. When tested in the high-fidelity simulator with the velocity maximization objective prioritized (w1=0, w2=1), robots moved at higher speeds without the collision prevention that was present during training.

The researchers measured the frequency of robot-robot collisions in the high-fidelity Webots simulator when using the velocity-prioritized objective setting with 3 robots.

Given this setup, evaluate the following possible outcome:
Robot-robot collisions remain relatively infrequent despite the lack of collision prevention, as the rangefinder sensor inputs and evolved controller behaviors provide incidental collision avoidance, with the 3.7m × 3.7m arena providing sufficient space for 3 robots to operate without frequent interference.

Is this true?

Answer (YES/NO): NO